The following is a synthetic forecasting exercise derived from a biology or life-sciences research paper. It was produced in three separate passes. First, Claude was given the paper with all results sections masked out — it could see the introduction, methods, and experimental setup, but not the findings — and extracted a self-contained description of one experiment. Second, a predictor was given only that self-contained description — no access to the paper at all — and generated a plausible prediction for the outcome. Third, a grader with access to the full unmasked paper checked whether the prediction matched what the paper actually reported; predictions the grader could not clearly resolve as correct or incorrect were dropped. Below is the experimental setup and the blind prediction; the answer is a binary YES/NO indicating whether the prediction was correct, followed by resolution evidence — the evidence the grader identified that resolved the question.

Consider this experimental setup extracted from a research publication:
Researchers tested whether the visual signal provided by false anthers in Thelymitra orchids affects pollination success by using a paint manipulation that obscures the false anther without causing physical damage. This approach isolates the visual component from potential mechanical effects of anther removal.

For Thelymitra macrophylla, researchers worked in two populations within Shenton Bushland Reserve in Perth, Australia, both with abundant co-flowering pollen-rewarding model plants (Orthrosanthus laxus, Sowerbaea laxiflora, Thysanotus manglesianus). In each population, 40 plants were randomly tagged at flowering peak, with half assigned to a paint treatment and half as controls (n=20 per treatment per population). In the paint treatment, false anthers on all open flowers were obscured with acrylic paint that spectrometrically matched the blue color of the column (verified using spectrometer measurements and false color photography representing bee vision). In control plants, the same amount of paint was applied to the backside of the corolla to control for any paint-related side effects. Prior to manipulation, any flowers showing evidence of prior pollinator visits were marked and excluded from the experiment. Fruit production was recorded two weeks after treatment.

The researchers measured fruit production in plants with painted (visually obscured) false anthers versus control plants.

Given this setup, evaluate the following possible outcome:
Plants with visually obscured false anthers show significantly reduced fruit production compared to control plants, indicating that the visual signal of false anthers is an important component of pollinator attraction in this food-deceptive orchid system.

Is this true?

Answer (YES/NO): YES